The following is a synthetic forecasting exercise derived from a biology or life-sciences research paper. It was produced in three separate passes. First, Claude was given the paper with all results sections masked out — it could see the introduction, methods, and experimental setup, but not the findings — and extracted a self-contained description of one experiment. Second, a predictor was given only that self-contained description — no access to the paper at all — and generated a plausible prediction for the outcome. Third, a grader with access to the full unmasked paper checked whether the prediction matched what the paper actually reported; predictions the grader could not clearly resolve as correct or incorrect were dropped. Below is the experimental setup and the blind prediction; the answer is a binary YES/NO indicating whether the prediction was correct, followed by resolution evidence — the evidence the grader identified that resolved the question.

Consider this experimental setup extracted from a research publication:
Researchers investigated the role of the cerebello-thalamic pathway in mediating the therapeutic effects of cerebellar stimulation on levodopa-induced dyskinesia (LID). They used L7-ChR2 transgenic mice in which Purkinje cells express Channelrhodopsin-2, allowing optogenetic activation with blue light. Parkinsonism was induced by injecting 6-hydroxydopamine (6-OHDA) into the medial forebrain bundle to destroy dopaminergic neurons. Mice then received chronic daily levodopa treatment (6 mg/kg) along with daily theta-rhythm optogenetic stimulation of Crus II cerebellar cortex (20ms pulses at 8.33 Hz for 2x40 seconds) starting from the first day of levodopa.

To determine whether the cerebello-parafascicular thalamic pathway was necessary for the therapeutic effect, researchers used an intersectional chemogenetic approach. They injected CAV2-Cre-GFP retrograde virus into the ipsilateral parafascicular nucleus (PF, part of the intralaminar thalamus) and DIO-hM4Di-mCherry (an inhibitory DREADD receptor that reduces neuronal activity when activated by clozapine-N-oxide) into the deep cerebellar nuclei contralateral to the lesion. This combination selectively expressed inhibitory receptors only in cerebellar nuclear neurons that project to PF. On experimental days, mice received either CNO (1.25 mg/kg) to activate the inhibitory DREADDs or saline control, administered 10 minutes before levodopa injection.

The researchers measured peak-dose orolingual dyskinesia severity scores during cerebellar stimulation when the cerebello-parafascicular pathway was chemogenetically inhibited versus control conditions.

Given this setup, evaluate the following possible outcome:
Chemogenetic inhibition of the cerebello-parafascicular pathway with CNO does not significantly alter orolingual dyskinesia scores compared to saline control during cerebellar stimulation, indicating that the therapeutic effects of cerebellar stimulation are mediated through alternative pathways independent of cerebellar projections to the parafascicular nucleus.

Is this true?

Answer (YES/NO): NO